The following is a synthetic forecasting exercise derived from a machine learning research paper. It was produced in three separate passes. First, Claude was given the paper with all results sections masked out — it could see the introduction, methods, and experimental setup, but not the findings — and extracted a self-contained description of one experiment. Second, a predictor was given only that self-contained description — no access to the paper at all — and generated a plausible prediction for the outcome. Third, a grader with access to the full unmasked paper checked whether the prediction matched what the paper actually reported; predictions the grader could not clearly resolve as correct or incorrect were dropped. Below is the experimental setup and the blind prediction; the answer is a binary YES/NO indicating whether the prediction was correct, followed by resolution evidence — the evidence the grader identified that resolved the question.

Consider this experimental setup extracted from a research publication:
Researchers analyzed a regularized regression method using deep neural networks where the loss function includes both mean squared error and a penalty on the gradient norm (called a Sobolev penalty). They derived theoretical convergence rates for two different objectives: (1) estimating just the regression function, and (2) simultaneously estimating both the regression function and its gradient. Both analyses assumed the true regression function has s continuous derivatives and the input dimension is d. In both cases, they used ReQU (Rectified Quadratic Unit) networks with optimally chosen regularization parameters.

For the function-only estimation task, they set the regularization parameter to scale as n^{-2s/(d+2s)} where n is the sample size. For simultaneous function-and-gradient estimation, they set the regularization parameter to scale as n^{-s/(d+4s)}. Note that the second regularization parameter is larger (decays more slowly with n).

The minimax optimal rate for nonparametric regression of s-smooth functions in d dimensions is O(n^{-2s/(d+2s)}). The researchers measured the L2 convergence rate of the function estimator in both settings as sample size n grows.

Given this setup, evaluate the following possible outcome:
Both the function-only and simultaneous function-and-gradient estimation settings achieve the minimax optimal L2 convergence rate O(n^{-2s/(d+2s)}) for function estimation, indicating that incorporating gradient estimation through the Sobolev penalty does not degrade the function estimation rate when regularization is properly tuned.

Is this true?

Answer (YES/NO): NO